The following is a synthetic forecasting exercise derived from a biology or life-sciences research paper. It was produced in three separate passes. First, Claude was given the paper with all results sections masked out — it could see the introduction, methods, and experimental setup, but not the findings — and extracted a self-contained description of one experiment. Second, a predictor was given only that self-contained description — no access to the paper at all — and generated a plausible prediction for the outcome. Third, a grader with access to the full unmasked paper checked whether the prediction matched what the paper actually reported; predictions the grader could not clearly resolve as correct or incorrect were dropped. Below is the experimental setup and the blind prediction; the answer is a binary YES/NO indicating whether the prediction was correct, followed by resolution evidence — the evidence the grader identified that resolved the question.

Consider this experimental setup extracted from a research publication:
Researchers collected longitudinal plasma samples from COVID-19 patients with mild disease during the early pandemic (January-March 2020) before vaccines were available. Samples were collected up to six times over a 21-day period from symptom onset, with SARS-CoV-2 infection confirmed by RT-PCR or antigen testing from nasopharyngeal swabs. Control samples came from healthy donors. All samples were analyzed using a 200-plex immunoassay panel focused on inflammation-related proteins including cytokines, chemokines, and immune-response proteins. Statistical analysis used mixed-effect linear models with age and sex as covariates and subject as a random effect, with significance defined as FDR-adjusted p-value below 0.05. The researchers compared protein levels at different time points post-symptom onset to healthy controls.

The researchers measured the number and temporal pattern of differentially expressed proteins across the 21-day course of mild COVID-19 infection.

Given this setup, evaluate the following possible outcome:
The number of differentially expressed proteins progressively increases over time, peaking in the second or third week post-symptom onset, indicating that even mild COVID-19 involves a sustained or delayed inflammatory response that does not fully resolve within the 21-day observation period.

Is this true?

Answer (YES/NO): NO